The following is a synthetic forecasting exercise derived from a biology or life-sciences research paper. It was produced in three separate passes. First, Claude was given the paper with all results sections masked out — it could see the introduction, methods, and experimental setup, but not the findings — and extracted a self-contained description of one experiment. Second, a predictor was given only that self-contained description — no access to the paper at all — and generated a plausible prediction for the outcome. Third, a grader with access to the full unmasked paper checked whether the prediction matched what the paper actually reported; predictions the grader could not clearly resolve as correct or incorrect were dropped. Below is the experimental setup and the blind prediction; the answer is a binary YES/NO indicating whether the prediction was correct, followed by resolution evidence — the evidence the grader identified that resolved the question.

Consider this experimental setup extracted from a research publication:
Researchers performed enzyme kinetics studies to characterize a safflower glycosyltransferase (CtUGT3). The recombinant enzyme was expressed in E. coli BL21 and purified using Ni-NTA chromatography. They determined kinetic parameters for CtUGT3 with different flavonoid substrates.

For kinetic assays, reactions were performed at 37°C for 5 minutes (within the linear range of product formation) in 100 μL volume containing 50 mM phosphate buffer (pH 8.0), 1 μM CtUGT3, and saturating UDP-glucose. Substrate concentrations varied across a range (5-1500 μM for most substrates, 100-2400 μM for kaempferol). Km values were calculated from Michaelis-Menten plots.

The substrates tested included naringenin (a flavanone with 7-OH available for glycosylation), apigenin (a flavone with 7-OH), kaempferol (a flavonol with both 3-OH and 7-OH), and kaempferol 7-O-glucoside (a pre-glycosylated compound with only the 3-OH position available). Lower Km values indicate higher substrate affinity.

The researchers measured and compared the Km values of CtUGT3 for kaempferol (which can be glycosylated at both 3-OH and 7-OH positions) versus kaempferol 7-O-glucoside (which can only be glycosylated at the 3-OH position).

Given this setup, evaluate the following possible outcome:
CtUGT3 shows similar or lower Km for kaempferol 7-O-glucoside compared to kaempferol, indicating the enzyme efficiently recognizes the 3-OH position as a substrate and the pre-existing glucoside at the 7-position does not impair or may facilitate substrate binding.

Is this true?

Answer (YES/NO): YES